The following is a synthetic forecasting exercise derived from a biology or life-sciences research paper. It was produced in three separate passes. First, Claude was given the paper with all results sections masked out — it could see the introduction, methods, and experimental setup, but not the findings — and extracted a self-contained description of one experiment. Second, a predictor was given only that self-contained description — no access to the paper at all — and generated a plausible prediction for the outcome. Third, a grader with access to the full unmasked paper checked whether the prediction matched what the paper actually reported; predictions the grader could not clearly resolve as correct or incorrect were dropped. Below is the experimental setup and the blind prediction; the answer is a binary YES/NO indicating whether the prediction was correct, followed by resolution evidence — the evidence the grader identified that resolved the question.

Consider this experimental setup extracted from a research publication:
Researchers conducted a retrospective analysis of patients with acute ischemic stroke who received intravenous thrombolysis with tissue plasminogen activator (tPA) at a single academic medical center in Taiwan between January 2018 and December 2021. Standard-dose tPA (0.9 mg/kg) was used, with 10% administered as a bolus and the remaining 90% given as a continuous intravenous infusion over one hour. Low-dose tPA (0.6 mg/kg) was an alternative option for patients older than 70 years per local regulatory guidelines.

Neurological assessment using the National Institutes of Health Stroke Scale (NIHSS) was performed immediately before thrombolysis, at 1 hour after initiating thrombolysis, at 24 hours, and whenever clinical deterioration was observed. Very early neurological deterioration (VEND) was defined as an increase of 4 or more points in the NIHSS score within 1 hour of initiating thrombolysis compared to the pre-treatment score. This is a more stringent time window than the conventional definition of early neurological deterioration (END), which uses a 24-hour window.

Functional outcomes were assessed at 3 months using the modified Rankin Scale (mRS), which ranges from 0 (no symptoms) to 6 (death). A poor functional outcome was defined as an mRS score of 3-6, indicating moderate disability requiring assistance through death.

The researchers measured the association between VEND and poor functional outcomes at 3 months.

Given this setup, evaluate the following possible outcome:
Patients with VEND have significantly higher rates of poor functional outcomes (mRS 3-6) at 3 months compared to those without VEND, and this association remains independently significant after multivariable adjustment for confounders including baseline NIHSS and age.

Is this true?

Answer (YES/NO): YES